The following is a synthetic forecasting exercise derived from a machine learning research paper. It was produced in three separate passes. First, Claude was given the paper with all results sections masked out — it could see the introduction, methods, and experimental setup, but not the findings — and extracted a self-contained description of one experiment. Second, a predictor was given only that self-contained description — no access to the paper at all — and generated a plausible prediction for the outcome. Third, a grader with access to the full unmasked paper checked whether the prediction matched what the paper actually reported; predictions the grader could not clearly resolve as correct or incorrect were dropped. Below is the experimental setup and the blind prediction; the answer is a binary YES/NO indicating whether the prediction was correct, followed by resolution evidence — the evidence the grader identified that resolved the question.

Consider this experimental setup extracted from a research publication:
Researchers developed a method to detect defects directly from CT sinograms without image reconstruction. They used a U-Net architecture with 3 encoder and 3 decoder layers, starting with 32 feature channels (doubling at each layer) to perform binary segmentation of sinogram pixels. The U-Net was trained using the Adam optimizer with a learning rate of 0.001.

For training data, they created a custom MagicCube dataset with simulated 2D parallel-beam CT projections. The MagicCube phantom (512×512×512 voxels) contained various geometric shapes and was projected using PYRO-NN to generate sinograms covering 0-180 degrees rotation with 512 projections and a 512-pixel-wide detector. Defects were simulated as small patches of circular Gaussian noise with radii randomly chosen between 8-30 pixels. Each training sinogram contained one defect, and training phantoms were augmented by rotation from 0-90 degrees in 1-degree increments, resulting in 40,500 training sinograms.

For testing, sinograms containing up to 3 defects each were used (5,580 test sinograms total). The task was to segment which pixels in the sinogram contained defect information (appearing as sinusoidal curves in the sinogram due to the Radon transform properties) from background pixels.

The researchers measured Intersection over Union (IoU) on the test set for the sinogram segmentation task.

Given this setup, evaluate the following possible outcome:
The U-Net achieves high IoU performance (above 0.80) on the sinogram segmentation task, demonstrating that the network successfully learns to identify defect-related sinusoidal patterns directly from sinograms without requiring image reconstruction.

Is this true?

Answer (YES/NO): YES